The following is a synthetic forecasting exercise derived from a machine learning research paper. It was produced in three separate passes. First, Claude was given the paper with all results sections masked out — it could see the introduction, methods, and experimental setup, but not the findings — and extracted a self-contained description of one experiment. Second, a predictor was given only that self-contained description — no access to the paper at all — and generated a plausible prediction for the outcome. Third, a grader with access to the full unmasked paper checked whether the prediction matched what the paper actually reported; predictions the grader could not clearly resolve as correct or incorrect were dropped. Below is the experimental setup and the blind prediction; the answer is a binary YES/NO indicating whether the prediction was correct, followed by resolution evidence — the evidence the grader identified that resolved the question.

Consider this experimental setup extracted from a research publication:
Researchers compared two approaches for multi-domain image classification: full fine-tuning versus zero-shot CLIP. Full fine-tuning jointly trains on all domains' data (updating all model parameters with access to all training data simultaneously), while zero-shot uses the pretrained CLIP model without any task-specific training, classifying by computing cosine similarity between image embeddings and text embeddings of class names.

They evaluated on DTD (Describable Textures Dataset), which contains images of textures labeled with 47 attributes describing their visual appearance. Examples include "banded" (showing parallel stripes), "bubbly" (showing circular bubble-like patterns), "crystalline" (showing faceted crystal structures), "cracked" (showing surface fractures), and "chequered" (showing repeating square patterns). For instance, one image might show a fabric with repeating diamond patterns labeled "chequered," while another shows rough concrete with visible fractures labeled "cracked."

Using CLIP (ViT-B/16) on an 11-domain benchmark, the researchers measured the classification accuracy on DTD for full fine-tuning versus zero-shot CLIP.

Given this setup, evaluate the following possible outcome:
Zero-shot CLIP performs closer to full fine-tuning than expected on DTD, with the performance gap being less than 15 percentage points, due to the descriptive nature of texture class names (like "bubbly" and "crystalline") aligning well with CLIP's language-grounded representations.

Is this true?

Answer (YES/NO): NO